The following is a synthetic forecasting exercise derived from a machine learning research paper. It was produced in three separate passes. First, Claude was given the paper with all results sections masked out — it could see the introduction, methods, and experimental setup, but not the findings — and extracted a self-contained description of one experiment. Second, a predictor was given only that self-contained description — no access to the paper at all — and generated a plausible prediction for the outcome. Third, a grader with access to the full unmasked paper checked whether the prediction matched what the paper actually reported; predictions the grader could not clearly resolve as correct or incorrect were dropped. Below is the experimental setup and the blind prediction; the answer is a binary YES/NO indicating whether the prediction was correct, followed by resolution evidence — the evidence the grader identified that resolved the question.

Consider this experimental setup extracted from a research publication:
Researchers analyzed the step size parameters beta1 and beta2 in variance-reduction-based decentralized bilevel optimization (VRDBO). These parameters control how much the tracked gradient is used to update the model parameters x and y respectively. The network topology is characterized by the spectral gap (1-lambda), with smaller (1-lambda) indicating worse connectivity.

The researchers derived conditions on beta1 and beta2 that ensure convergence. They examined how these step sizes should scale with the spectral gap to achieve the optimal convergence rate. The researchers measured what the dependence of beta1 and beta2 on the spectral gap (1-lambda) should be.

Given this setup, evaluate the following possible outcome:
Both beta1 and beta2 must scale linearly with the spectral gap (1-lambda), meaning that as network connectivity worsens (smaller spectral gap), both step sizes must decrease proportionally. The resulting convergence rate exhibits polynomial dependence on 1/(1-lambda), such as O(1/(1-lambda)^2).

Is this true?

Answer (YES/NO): NO